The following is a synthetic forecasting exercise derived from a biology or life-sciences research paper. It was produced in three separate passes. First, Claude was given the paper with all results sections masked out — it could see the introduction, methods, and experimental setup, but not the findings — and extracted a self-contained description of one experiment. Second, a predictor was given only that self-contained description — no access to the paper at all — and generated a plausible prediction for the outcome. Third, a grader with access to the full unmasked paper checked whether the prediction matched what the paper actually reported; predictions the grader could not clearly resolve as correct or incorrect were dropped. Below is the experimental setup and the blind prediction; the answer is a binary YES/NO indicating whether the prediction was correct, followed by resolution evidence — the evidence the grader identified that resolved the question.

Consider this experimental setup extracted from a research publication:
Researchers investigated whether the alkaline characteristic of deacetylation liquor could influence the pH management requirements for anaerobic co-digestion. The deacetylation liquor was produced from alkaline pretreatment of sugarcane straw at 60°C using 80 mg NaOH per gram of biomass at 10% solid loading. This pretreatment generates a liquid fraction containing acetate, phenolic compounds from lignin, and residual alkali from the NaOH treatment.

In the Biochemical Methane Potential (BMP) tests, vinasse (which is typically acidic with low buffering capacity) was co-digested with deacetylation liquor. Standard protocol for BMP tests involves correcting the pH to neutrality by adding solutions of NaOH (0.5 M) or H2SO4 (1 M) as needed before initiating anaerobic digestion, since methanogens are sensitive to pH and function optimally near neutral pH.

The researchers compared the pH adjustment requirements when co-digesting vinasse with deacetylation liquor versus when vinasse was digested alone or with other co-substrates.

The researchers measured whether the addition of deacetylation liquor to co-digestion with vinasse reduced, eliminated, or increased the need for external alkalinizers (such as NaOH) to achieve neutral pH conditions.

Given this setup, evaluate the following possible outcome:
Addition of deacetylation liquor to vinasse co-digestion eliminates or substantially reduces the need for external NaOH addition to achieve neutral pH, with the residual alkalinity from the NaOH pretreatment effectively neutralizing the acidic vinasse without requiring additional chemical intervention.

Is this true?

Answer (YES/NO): YES